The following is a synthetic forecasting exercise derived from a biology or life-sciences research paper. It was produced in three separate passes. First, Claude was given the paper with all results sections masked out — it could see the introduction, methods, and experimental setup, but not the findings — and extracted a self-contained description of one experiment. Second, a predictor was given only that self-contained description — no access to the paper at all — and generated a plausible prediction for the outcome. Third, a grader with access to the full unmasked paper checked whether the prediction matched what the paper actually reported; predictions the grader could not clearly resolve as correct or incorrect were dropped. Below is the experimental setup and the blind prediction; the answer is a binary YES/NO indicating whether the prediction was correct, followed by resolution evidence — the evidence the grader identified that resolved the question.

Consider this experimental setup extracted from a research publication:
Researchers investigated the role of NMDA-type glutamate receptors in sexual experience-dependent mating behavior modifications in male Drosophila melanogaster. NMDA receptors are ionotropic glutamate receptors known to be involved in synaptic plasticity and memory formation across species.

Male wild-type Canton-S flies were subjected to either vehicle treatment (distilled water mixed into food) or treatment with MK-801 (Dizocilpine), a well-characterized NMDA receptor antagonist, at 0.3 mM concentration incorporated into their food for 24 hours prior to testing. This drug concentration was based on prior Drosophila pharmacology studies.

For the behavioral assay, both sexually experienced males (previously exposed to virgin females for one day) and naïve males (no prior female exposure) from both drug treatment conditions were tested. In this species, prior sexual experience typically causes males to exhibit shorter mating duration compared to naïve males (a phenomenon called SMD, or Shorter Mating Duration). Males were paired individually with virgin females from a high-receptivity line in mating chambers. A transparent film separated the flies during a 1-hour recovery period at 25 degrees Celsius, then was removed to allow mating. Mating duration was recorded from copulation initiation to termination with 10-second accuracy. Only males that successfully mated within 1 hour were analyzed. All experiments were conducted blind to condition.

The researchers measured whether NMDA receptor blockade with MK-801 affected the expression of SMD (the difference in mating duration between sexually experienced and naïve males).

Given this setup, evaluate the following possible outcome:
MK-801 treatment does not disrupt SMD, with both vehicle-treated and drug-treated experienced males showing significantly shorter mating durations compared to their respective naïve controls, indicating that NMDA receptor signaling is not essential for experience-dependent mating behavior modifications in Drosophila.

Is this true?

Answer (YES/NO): NO